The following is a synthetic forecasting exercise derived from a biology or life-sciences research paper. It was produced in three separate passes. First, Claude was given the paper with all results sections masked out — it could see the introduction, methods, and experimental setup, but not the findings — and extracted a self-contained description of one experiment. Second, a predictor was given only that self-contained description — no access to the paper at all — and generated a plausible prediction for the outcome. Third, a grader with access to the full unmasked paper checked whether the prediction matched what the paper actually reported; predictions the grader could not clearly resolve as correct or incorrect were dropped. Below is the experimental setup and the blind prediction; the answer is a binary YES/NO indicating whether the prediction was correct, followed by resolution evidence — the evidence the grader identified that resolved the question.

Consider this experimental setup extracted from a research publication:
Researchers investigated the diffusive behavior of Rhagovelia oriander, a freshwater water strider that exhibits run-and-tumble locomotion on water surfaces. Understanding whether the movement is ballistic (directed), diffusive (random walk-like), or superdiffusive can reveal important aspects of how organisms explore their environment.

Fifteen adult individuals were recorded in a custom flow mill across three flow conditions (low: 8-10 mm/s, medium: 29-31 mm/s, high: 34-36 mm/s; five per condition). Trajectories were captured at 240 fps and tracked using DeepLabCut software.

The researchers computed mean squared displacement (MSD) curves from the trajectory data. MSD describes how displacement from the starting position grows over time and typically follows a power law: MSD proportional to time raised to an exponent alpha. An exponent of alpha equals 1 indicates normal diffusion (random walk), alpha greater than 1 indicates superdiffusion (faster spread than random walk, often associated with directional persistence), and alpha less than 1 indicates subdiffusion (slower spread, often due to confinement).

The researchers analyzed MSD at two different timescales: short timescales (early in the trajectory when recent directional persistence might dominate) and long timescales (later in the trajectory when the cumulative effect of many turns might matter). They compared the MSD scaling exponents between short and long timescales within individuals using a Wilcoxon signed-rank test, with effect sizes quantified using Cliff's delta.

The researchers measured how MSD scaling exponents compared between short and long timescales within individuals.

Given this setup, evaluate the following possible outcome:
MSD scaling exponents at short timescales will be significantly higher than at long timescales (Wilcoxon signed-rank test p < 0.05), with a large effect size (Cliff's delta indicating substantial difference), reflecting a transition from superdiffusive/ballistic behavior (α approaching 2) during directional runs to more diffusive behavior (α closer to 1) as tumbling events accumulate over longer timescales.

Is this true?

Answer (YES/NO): NO